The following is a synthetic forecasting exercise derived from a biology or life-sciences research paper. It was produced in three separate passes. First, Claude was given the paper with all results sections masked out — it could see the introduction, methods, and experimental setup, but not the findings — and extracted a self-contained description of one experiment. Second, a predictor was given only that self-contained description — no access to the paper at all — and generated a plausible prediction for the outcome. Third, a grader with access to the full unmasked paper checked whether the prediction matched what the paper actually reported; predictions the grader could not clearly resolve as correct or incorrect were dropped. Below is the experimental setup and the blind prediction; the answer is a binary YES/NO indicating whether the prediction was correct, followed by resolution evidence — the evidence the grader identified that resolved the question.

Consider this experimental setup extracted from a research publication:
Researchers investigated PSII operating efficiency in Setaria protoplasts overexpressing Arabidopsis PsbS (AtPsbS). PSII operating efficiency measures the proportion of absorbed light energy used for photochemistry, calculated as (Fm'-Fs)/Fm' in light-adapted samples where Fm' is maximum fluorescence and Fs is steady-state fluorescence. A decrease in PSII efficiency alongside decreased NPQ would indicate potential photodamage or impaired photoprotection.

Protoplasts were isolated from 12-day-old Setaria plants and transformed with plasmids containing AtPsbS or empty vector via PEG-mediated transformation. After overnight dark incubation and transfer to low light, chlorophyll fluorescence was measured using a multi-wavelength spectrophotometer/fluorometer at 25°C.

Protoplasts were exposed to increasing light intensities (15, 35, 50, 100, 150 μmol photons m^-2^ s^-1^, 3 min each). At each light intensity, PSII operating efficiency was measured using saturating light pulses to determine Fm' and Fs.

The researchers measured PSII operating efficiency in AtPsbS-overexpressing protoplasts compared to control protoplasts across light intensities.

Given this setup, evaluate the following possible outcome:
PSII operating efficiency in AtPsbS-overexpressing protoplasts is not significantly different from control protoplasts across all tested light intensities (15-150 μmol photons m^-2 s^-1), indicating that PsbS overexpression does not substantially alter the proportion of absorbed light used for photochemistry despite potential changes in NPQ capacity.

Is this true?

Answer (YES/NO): NO